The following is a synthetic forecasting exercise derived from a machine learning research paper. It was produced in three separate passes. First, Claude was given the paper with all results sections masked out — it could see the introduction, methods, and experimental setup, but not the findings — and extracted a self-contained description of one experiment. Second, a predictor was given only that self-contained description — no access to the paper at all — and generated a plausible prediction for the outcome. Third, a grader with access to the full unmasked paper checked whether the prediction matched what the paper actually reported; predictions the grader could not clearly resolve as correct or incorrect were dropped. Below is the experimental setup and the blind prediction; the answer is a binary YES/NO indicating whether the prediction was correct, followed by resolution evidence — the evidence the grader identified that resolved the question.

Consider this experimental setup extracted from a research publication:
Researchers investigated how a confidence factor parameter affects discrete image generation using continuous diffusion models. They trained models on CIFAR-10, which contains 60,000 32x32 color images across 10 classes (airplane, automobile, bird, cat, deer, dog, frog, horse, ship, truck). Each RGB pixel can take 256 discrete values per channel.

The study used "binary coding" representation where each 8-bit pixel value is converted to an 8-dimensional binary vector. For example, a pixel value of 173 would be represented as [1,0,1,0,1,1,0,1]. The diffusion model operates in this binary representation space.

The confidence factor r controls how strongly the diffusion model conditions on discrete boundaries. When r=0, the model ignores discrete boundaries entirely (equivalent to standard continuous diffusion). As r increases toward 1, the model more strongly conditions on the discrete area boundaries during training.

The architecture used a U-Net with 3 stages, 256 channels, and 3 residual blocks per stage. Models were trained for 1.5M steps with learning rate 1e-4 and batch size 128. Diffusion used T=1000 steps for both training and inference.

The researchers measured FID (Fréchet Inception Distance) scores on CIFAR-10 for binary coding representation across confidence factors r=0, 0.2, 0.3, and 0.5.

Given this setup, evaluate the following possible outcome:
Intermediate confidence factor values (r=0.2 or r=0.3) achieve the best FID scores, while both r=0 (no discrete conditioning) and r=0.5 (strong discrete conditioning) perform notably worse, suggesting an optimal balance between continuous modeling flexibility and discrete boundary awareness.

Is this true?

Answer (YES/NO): NO